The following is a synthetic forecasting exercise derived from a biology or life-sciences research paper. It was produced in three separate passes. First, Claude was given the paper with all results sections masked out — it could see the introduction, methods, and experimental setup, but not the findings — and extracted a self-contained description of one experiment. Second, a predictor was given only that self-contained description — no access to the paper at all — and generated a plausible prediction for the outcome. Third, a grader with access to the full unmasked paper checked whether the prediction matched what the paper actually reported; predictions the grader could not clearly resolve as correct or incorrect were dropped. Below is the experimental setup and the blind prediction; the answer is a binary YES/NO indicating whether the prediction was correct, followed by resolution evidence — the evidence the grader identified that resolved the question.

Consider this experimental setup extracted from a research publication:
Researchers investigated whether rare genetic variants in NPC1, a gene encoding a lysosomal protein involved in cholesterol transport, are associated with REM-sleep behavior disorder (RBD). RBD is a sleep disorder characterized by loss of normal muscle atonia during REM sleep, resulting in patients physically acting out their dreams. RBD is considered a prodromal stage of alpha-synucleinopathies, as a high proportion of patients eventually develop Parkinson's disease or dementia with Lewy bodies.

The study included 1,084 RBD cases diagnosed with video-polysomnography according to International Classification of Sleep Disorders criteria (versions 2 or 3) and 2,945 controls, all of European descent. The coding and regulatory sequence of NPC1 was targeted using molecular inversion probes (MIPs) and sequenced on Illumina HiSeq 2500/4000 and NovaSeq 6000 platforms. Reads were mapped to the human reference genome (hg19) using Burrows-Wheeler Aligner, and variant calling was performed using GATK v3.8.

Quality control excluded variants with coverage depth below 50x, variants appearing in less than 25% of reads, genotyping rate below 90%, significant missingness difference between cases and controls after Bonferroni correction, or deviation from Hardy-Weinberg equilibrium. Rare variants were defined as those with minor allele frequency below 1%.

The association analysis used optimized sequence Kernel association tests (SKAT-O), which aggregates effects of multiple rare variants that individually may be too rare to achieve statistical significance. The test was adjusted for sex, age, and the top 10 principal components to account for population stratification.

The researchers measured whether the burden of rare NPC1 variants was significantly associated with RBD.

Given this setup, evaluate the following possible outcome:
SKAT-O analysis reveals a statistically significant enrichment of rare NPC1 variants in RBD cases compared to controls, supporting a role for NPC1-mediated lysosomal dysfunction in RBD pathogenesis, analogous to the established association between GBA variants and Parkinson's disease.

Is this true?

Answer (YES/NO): NO